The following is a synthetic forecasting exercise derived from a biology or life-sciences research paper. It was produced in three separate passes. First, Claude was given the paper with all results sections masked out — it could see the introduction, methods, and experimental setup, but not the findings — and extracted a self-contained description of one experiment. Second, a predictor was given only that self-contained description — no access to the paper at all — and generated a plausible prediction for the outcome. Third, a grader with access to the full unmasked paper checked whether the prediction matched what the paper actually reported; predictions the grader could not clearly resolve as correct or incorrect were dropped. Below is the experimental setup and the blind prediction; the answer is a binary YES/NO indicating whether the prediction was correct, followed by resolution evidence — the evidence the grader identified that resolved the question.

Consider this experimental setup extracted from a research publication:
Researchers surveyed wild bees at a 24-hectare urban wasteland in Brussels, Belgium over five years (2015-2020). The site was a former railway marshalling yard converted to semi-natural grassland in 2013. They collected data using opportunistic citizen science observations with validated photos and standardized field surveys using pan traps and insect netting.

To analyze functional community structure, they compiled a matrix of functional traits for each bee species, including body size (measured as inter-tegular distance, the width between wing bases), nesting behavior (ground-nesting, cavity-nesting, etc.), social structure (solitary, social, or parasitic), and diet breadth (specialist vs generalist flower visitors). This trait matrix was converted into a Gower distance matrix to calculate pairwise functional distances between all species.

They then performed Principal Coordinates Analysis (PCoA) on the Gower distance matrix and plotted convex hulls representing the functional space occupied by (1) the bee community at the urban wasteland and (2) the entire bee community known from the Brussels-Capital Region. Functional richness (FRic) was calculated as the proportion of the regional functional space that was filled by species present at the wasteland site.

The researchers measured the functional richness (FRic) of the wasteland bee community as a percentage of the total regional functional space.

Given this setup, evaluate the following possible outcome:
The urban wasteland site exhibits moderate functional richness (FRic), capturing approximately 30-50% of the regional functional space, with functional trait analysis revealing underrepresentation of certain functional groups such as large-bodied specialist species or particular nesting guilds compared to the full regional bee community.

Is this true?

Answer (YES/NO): NO